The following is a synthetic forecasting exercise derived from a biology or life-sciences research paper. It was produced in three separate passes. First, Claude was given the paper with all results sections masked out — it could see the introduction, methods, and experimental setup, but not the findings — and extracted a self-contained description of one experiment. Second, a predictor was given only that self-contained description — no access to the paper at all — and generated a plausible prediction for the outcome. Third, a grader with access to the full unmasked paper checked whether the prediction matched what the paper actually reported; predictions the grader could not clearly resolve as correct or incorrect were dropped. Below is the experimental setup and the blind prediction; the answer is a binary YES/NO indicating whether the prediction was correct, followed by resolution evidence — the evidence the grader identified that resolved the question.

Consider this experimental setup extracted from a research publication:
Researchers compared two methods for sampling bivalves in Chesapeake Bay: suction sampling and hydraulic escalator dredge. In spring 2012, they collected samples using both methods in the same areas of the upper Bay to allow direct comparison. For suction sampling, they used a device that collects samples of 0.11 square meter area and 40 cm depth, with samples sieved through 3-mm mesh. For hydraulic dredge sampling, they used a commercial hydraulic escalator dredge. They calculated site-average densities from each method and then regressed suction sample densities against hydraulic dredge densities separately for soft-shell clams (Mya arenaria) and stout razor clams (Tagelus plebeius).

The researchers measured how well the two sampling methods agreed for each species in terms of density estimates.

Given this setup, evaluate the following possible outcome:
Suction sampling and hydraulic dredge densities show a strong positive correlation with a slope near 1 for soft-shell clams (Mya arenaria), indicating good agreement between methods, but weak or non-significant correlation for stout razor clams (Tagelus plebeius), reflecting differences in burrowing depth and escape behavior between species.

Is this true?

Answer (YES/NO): NO